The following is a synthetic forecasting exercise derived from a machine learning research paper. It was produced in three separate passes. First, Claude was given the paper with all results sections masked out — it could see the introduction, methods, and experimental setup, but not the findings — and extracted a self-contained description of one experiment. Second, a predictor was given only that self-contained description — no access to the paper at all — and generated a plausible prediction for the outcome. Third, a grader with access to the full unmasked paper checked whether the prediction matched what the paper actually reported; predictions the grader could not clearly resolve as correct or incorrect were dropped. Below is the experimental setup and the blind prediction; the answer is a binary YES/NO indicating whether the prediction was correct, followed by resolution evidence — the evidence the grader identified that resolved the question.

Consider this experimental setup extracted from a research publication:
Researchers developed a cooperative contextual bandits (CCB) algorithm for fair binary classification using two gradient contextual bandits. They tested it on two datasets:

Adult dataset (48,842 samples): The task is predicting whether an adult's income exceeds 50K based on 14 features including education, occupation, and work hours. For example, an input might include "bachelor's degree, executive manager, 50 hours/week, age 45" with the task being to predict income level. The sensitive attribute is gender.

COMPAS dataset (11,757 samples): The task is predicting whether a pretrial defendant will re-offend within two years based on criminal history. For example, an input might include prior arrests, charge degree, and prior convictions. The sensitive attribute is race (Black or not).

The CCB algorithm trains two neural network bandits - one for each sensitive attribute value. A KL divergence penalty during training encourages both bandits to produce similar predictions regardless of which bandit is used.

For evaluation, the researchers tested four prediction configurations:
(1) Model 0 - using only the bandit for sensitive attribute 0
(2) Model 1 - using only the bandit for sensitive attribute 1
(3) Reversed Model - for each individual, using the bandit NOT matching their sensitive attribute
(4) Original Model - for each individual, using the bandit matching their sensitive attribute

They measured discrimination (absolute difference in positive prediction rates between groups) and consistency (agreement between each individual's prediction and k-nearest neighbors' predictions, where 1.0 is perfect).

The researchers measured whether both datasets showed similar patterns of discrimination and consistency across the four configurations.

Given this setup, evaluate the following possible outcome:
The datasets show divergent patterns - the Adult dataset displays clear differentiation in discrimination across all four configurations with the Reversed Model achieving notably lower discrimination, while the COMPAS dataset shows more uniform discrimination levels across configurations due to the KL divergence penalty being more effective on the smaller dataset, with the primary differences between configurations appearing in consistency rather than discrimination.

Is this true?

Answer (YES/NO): NO